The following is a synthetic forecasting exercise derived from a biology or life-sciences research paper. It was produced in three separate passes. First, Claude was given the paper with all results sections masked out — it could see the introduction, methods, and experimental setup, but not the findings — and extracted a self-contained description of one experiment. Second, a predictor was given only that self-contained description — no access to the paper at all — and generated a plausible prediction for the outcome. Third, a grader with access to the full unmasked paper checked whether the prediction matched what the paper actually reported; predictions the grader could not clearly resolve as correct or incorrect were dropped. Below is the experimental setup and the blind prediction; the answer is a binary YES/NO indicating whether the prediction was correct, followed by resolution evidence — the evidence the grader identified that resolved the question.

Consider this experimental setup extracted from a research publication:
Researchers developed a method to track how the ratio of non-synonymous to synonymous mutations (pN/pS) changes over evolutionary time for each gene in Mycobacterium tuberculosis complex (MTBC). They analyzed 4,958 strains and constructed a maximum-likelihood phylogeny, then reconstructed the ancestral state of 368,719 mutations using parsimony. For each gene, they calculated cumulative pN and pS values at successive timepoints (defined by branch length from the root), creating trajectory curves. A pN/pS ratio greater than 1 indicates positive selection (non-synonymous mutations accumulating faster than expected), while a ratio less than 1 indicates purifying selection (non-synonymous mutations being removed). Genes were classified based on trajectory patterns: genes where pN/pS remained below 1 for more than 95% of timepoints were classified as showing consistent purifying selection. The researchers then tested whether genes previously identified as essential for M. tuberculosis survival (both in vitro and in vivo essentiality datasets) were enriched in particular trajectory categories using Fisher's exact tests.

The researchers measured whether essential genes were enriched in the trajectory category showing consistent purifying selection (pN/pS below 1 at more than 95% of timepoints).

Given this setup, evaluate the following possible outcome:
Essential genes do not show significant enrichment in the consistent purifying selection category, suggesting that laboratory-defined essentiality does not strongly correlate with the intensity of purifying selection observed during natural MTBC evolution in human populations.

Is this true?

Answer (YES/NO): NO